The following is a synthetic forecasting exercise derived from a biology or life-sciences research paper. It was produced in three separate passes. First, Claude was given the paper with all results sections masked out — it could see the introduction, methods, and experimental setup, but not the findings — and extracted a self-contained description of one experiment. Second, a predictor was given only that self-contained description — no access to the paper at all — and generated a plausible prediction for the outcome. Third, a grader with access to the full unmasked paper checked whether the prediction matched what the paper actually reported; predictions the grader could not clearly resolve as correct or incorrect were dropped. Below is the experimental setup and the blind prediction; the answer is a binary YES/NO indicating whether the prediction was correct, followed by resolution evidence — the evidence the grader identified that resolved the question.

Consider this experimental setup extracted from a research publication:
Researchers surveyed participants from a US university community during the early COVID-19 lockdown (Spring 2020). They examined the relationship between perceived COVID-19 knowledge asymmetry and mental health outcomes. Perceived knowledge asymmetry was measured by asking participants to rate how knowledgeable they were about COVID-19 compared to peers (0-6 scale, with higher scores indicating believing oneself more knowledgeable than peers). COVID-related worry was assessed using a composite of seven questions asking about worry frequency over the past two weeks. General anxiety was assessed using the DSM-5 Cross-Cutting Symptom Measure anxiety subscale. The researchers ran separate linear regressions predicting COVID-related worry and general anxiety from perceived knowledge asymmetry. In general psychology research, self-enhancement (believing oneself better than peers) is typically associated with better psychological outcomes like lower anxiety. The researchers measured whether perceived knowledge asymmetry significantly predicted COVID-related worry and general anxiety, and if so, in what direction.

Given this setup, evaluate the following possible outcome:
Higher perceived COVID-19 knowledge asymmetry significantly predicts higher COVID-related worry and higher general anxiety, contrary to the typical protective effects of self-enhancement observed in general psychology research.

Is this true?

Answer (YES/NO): NO